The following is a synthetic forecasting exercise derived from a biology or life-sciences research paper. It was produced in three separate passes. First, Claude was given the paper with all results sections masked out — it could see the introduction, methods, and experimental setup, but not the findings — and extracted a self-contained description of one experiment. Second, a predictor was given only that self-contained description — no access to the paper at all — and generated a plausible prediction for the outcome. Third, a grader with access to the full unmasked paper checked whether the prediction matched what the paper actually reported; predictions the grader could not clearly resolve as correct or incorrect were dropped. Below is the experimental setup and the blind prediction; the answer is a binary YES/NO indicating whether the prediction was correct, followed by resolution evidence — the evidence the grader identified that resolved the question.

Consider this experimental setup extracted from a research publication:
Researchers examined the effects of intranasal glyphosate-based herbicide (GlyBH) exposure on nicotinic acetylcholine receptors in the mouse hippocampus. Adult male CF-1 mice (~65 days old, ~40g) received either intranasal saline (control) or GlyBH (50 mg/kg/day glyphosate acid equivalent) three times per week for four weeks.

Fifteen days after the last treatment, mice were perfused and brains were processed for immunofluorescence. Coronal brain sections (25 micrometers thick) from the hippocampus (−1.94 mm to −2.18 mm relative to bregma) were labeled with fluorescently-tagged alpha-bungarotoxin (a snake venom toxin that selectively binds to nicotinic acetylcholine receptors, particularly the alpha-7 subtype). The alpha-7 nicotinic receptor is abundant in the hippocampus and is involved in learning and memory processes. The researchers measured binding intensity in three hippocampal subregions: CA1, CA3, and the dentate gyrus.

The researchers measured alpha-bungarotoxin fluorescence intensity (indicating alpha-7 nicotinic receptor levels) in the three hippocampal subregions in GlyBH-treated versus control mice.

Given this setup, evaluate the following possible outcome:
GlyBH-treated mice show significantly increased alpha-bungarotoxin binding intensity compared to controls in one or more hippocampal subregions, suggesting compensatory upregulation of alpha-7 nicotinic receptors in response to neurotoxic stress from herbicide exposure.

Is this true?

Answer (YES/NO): NO